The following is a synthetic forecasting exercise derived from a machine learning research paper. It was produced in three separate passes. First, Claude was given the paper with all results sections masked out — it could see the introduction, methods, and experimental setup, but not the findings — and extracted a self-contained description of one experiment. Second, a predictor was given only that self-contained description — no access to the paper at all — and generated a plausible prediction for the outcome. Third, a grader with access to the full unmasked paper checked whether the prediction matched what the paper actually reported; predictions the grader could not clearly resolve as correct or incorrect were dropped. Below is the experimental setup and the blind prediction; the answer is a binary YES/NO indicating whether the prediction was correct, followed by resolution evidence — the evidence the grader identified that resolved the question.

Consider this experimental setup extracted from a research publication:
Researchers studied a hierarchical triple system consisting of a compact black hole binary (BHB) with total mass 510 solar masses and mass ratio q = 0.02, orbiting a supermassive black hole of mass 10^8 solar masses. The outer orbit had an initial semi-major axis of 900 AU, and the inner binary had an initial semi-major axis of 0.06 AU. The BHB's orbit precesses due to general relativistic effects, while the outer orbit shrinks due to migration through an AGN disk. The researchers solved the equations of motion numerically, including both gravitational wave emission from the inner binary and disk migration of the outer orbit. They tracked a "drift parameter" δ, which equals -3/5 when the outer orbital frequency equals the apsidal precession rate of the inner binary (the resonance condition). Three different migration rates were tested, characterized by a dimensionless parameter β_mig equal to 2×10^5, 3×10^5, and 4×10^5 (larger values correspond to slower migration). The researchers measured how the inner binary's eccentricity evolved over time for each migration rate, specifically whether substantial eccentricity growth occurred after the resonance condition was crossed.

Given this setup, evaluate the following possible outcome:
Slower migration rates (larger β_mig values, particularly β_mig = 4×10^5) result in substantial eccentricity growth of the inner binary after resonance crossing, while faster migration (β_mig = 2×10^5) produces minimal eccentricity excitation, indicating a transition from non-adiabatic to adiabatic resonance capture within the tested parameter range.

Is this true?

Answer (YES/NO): YES